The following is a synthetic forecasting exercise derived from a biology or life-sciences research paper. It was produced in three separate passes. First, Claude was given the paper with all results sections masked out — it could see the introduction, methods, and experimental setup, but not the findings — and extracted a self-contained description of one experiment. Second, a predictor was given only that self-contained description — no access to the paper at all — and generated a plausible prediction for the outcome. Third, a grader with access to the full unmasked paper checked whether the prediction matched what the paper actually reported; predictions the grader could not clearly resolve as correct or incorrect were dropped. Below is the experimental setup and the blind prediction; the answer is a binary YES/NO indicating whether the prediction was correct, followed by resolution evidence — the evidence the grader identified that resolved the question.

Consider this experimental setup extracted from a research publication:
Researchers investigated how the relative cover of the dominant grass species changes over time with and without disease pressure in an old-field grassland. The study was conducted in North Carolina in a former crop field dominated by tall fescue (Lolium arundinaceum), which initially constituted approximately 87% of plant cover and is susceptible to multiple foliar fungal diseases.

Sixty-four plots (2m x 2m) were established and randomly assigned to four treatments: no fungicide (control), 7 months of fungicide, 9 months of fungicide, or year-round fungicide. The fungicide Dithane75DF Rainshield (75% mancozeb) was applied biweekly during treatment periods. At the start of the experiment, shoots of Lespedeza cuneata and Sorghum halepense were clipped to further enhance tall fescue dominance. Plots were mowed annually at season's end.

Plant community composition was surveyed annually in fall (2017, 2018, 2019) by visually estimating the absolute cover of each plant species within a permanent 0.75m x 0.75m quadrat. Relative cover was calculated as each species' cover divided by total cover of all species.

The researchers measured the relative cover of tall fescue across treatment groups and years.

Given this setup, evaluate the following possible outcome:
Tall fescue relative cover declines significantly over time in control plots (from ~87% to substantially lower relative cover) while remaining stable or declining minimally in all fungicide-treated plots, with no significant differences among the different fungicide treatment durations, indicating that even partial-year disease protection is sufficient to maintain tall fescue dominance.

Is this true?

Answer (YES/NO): NO